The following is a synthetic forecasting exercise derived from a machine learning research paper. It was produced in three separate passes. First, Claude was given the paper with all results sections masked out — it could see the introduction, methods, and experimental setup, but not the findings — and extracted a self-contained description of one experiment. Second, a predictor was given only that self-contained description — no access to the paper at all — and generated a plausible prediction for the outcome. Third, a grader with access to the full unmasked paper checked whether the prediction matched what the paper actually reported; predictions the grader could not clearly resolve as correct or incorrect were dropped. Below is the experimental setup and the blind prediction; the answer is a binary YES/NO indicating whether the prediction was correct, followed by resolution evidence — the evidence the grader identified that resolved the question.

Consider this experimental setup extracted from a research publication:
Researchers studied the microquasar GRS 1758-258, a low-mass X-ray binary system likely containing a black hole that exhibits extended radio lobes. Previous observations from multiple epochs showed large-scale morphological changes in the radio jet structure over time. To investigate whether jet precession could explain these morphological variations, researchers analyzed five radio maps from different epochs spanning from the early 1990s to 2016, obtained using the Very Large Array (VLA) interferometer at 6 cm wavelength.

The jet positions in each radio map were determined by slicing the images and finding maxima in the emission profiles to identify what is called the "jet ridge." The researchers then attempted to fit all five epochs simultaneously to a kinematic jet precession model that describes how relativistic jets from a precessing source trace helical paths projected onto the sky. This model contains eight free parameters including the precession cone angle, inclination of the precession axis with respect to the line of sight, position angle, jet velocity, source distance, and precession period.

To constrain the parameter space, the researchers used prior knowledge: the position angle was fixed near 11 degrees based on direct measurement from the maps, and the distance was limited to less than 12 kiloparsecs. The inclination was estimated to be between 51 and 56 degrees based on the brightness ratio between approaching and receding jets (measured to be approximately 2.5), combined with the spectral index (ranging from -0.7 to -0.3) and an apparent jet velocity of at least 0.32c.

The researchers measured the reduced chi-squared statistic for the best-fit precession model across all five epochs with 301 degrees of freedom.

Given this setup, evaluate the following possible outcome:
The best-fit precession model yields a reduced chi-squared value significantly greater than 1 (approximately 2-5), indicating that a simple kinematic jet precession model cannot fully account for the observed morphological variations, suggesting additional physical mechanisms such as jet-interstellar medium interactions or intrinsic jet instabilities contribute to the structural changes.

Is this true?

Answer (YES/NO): NO